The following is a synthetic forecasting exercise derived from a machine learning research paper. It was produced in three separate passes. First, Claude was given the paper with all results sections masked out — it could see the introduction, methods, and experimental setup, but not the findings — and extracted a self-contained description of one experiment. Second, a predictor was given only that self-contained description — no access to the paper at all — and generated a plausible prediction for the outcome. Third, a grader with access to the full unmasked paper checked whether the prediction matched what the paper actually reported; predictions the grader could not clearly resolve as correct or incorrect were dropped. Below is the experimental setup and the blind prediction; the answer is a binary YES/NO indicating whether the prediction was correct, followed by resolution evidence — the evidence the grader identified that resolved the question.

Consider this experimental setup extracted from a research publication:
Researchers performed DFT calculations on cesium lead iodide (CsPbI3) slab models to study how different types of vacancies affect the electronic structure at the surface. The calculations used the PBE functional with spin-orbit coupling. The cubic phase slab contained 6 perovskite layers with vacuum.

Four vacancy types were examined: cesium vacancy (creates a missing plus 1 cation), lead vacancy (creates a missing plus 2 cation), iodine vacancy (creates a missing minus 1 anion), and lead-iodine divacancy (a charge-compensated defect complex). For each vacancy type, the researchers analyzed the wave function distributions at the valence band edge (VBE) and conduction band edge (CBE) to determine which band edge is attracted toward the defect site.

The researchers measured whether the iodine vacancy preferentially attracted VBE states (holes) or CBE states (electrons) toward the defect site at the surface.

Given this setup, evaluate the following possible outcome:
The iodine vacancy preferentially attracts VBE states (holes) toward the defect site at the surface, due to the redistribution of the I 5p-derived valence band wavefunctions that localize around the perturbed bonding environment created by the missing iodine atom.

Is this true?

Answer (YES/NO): NO